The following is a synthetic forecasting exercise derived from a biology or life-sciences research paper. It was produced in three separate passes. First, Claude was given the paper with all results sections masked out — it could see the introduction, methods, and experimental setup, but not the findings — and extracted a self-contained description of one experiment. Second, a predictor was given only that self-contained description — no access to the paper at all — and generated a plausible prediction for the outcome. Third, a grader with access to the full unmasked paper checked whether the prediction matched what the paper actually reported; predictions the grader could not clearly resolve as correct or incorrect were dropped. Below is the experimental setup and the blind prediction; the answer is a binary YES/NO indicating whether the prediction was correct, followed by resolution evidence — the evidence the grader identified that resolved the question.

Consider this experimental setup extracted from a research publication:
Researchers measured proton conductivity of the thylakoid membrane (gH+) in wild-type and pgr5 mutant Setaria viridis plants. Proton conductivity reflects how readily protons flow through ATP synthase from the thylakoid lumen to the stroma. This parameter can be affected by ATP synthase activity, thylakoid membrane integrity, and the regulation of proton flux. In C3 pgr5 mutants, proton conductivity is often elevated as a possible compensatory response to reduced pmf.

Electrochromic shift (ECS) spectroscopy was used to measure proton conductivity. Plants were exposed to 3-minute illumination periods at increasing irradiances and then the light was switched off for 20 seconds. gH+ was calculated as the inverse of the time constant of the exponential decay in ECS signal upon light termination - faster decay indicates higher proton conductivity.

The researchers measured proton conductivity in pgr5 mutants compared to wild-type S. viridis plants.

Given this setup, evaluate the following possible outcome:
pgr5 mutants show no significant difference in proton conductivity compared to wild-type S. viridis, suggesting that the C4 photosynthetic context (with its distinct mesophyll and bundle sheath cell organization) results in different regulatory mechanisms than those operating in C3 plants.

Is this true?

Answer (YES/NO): NO